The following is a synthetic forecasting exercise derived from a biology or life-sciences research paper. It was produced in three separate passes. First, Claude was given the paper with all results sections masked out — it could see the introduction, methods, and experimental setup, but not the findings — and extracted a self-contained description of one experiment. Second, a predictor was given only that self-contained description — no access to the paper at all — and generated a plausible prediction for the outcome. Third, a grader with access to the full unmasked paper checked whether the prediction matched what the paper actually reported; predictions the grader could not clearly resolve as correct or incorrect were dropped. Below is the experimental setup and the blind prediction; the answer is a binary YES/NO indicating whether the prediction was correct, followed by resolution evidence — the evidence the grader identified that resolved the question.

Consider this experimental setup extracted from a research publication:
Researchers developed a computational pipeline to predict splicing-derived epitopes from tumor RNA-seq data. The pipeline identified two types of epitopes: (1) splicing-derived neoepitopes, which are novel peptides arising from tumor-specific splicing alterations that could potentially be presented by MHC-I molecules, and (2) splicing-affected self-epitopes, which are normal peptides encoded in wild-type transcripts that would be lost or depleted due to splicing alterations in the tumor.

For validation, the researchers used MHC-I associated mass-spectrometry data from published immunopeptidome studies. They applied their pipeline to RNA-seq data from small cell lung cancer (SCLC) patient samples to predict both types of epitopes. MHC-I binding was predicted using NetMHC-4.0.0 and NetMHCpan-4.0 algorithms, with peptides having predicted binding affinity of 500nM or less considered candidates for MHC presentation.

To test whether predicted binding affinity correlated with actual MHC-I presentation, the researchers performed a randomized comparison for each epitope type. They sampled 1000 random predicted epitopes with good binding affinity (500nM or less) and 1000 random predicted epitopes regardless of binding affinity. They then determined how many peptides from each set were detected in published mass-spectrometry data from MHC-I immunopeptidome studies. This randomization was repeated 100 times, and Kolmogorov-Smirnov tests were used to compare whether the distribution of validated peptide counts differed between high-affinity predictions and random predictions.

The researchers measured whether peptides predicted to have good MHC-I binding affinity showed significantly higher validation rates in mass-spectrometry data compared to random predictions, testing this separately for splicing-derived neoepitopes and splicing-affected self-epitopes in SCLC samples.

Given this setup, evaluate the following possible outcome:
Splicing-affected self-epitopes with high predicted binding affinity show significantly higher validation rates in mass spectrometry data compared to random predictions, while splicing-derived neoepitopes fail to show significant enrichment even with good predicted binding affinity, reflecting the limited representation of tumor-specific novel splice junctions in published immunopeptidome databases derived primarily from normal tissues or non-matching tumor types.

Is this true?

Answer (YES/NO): YES